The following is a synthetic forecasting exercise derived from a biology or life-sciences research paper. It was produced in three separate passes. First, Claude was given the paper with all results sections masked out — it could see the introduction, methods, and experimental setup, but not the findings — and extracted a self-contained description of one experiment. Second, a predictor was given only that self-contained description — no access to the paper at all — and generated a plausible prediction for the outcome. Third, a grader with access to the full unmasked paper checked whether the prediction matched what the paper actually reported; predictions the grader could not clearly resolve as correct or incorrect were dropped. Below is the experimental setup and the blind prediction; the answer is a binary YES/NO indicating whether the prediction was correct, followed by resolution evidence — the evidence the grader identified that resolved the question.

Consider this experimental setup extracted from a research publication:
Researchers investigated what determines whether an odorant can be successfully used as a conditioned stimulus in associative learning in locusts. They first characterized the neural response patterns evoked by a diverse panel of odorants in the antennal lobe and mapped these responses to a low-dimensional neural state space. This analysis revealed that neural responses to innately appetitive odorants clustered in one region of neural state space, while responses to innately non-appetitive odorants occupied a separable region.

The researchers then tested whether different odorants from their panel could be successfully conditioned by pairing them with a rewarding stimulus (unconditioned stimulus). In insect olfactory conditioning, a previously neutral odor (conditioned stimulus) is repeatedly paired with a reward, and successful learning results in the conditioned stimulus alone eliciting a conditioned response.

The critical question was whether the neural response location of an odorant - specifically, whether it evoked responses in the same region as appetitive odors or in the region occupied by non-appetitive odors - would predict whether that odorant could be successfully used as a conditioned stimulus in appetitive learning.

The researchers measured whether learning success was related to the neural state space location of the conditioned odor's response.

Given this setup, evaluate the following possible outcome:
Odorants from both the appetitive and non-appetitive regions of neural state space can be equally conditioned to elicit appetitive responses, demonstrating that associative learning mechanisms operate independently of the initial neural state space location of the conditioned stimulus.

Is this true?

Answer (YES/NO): NO